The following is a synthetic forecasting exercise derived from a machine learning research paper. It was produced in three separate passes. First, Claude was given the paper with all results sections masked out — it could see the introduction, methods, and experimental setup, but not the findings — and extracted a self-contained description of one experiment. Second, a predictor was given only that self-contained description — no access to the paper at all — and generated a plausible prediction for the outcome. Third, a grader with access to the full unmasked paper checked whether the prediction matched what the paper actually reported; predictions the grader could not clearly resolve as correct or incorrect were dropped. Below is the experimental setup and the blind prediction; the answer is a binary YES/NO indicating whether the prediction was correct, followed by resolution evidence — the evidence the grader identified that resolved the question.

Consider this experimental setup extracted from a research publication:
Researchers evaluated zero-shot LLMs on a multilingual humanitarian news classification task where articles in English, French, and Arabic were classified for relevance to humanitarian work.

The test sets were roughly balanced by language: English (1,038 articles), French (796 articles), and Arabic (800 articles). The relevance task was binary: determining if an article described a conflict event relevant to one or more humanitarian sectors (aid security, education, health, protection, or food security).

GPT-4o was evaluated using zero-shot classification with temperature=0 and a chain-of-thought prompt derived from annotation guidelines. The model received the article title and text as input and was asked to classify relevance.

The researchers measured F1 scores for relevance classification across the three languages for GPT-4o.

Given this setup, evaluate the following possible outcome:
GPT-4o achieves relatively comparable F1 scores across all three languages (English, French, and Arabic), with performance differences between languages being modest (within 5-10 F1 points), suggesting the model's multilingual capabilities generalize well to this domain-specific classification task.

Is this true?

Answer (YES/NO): NO